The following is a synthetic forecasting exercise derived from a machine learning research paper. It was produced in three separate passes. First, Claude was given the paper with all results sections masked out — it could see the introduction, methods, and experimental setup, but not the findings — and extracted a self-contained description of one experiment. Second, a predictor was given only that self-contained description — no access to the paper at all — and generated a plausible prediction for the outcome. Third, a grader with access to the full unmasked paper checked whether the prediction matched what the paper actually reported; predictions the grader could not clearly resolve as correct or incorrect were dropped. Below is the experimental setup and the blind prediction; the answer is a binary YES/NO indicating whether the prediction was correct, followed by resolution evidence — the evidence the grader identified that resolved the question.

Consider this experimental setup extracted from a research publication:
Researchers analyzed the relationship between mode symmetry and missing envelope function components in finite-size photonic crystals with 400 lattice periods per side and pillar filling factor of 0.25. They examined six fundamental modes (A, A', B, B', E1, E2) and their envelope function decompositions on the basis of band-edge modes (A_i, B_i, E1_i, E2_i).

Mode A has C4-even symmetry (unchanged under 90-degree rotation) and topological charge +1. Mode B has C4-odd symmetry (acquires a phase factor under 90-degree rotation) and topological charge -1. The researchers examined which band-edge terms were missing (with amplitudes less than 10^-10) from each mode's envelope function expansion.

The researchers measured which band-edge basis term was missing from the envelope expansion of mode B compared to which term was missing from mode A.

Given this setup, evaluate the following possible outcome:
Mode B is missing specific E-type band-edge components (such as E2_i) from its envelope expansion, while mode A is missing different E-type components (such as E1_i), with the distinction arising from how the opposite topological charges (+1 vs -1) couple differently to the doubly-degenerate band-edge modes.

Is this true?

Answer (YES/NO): NO